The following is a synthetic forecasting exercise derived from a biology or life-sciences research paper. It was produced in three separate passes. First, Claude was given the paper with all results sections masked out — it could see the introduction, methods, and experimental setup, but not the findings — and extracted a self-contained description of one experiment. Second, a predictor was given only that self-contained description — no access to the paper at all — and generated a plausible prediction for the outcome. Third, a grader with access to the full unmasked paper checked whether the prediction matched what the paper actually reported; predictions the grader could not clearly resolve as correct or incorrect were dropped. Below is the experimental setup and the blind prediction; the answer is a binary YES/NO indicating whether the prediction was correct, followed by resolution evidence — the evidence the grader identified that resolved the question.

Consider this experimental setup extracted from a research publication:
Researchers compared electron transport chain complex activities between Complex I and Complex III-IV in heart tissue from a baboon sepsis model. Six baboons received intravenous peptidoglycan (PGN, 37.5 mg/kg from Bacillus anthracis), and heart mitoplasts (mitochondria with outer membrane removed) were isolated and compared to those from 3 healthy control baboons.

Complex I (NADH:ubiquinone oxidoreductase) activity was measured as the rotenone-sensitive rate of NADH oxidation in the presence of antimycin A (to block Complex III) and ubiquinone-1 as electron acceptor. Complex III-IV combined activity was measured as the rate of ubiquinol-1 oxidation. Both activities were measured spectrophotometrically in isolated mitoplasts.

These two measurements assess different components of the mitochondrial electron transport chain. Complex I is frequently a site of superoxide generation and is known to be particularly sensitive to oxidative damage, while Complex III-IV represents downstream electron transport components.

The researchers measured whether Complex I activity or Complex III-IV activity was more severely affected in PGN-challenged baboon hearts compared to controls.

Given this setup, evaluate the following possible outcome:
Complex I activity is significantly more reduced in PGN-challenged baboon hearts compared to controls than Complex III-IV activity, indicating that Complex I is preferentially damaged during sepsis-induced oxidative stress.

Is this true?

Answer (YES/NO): NO